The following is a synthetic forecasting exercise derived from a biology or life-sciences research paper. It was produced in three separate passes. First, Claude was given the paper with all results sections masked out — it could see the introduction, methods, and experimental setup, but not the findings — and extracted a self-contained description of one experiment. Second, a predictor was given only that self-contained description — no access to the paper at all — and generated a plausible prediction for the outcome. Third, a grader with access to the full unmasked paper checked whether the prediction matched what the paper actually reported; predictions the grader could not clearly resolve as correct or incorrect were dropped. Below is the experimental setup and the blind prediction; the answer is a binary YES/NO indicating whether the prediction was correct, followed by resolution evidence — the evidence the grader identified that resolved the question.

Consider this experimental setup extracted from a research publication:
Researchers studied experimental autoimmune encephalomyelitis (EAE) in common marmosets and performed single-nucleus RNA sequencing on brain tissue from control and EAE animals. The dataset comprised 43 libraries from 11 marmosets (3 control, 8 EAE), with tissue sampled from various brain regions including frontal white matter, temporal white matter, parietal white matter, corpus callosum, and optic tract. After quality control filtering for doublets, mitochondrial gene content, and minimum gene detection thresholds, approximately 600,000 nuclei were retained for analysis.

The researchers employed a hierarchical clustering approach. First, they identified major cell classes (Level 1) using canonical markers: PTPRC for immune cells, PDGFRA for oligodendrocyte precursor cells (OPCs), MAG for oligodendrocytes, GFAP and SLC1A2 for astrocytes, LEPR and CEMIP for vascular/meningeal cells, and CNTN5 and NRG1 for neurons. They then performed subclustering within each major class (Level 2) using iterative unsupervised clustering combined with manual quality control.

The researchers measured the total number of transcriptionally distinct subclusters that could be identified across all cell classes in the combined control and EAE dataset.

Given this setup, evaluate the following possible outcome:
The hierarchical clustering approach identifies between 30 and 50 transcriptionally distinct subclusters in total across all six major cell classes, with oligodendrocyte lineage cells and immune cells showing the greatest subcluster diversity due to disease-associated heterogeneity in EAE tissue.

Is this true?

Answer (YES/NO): NO